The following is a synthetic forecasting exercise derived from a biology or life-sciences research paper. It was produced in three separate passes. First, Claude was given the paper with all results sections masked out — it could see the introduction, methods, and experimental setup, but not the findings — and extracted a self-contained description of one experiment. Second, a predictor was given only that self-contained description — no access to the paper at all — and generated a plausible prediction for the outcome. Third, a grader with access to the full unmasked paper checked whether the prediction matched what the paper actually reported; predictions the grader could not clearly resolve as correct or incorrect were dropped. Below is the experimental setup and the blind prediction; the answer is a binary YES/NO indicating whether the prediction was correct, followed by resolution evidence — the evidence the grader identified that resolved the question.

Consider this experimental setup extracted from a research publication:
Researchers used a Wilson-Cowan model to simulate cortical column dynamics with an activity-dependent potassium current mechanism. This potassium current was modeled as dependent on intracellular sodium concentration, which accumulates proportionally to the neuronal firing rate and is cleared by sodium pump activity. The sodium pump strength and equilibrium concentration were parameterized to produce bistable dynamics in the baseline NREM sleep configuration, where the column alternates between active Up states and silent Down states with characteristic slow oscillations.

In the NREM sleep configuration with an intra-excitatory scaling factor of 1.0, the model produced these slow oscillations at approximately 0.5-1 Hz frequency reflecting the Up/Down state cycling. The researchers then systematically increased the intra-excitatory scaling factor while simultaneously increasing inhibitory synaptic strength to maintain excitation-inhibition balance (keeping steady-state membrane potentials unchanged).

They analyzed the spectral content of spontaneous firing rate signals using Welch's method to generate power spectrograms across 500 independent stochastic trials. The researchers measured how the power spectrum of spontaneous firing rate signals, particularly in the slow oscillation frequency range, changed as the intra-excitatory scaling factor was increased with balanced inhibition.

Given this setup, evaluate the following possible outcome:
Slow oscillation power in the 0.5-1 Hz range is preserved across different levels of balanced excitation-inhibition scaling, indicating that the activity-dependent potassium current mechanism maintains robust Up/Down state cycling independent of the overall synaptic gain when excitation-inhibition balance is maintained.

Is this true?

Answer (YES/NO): NO